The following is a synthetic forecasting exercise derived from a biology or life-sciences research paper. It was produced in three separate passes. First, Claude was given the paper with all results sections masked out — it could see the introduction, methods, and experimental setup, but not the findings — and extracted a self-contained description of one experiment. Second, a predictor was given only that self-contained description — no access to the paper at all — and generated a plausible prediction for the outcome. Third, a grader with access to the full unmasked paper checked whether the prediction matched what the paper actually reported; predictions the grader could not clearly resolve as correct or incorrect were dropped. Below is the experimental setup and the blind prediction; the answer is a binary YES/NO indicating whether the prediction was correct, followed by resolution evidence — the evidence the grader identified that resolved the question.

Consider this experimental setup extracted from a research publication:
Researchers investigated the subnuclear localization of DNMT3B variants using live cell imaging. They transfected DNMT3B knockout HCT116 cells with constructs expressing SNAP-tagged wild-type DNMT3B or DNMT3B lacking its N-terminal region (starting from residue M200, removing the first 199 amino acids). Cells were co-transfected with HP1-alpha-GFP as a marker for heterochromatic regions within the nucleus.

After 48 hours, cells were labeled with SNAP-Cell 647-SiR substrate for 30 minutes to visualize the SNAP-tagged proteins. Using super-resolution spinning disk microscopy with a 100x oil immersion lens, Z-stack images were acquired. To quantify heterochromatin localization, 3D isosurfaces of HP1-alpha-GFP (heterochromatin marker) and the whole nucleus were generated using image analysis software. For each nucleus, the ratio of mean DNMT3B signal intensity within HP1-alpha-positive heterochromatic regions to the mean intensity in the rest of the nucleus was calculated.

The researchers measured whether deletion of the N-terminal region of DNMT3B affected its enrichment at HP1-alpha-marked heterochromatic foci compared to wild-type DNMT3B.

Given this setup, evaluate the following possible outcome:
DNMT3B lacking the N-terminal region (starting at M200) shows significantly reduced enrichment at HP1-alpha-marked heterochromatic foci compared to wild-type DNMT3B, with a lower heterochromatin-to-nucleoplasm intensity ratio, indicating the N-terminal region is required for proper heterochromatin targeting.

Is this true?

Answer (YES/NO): YES